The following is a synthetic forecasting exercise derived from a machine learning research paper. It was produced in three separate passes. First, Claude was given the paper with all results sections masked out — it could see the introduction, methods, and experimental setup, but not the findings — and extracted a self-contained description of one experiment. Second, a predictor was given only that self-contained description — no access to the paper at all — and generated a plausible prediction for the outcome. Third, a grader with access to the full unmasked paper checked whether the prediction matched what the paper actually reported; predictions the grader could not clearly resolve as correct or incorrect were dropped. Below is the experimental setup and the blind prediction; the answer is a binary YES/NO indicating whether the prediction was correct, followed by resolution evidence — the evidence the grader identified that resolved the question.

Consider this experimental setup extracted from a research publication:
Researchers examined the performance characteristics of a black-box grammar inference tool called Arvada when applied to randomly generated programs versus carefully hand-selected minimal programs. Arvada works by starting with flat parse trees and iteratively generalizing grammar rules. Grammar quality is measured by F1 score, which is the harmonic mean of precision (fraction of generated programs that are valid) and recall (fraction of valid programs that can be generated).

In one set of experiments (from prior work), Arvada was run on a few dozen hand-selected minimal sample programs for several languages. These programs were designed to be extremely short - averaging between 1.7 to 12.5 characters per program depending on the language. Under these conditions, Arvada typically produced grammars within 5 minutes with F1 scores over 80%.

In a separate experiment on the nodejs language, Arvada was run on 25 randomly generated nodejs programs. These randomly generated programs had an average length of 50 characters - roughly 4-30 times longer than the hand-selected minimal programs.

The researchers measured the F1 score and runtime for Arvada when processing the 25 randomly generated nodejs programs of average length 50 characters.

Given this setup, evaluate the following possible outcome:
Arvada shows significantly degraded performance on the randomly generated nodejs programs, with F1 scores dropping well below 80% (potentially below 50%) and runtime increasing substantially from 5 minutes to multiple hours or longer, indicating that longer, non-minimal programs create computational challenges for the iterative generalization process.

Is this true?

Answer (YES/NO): YES